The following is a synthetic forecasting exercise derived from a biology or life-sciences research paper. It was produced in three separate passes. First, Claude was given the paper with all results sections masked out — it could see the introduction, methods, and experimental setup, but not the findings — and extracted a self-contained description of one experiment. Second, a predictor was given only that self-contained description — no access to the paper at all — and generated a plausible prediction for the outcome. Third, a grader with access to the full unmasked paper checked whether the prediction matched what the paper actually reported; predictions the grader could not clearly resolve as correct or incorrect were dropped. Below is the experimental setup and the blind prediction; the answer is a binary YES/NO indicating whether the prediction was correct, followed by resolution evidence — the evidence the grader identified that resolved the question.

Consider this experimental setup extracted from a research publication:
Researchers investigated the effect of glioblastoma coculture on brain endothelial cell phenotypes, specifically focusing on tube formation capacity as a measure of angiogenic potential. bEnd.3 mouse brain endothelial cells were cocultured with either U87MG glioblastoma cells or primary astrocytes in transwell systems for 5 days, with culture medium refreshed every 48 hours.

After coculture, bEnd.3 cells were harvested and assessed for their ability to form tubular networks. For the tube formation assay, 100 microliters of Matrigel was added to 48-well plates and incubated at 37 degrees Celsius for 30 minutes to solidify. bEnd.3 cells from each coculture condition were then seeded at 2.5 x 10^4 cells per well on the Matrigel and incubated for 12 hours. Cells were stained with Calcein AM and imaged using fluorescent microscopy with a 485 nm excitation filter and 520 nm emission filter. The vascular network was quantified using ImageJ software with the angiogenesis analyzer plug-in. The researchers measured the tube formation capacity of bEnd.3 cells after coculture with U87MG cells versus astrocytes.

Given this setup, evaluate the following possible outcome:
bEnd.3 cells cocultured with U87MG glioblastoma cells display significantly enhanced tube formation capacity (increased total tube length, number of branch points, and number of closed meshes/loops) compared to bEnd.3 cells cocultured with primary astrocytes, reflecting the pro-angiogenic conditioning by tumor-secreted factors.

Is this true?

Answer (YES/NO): YES